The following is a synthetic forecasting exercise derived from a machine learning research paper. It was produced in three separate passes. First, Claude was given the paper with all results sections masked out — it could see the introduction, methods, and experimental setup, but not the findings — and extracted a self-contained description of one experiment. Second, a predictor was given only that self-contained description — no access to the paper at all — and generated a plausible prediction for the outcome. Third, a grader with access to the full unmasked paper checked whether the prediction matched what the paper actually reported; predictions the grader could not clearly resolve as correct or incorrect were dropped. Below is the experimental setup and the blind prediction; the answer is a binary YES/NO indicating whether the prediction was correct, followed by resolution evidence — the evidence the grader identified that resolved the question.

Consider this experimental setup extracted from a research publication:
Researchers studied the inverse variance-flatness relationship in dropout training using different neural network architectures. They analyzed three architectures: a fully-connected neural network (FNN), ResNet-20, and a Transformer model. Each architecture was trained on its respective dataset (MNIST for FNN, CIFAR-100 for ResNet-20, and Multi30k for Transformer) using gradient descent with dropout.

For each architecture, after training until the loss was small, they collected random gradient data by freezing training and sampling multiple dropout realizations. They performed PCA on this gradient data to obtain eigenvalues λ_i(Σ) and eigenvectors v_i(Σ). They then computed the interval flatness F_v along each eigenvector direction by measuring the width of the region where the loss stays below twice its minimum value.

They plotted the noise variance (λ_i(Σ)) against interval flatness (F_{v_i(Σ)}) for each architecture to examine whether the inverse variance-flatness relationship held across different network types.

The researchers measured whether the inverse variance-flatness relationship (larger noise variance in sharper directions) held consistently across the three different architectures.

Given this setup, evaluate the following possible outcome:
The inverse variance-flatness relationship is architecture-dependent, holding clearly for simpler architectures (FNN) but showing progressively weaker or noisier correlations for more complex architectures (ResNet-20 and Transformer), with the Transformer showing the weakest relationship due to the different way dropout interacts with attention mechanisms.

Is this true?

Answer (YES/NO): NO